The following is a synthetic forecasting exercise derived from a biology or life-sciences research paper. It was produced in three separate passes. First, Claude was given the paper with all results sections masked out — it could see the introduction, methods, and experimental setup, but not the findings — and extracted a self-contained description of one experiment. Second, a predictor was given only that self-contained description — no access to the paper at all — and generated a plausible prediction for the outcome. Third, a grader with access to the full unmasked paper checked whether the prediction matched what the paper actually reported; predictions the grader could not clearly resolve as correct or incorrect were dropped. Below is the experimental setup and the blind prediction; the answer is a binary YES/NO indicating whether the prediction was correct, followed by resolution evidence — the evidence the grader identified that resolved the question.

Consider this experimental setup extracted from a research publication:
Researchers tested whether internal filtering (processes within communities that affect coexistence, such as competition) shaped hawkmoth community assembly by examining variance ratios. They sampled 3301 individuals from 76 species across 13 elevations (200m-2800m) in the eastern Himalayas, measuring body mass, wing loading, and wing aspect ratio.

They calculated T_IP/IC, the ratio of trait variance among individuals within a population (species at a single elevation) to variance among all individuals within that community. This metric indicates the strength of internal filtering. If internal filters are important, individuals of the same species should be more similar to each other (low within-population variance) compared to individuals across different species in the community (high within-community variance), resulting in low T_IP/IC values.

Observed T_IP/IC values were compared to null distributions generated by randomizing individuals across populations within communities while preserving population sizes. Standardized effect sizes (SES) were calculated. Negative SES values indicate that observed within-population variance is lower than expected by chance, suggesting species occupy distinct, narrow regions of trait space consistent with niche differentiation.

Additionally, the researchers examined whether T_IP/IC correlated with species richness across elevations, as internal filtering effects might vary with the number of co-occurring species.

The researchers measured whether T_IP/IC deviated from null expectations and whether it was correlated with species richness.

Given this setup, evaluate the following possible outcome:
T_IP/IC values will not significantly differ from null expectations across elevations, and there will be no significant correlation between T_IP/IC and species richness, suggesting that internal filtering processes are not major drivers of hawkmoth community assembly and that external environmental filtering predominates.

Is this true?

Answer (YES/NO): NO